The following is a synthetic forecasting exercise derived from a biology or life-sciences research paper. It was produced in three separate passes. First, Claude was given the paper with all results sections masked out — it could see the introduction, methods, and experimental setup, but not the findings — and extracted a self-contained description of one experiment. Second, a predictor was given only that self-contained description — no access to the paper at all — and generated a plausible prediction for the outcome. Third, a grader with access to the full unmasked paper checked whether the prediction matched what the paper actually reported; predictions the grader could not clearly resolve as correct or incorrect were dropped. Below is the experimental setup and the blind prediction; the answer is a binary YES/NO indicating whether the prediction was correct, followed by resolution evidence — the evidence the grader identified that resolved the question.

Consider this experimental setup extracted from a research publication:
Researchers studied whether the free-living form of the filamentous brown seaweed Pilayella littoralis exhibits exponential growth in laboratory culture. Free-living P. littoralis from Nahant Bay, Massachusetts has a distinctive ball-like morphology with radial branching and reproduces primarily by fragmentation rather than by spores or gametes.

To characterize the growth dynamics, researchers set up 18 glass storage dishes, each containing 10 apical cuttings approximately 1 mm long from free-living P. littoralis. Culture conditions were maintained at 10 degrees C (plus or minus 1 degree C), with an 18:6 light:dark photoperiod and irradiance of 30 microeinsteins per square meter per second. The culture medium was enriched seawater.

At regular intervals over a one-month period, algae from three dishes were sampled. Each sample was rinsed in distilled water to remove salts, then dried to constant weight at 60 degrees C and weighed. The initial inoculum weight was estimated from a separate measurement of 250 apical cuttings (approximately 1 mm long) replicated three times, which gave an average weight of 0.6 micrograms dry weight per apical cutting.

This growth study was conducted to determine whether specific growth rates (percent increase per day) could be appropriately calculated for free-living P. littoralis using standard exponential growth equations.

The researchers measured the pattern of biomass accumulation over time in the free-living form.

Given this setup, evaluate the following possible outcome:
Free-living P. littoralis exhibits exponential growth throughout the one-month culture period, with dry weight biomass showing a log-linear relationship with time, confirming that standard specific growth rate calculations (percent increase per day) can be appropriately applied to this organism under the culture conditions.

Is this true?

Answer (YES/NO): YES